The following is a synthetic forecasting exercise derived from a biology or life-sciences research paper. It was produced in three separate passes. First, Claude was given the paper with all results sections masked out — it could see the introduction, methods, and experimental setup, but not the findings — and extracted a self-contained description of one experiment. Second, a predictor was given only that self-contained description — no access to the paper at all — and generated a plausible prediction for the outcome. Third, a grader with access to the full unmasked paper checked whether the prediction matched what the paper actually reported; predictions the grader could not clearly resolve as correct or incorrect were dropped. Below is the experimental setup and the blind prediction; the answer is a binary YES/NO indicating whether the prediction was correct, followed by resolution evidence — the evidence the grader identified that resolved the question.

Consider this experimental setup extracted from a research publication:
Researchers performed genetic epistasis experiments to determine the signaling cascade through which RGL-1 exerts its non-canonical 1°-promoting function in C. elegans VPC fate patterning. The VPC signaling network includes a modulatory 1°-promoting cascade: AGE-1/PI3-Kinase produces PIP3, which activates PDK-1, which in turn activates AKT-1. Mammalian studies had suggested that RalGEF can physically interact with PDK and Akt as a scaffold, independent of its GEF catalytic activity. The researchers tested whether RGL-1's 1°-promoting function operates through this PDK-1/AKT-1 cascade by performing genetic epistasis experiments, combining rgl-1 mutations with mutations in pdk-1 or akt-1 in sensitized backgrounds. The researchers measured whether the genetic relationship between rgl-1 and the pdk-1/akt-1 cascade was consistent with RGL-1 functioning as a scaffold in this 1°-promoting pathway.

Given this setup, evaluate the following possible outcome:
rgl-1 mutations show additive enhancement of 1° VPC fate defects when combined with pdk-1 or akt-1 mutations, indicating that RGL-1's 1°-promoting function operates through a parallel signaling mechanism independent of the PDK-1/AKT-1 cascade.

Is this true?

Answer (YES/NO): NO